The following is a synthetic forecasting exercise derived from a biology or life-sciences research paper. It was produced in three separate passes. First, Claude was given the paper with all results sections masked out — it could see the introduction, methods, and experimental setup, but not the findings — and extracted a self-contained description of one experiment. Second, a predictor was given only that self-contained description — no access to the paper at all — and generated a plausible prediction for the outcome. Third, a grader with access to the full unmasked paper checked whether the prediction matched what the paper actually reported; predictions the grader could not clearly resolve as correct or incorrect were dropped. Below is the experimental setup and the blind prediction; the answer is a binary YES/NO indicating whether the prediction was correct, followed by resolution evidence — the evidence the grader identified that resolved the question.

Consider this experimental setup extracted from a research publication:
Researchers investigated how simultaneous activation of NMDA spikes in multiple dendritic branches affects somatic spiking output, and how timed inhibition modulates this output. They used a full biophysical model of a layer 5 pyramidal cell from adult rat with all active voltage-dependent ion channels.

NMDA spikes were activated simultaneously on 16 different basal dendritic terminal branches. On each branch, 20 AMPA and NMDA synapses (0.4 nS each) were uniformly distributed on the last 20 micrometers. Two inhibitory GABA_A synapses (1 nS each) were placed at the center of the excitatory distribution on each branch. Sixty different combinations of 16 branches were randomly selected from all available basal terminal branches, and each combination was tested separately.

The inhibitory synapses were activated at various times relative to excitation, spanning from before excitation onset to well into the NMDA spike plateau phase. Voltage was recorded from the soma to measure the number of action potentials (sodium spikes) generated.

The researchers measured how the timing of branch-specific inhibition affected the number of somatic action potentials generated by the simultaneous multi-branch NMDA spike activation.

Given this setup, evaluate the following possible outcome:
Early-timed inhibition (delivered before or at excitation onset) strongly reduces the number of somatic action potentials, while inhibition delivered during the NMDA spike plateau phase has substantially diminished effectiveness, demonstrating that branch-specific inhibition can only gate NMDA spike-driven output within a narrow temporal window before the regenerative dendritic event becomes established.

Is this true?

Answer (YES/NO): NO